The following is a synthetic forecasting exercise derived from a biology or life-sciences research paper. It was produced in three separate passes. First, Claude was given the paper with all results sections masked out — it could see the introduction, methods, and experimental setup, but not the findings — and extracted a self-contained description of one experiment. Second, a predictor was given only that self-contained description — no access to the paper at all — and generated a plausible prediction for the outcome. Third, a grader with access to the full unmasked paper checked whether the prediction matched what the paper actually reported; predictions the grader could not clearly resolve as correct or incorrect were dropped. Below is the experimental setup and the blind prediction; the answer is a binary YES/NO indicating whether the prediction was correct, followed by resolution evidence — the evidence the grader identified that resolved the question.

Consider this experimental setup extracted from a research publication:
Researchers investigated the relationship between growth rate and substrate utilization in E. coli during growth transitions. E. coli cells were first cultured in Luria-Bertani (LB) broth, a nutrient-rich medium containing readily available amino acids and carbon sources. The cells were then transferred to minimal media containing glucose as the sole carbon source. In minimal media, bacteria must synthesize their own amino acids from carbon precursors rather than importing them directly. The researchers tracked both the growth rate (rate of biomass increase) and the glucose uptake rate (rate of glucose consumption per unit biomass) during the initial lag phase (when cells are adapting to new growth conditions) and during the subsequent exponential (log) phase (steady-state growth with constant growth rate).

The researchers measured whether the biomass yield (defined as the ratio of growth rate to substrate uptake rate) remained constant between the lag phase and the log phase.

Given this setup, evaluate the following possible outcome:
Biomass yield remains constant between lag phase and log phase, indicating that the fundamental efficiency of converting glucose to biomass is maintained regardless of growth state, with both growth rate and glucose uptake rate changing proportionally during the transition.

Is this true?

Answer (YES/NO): NO